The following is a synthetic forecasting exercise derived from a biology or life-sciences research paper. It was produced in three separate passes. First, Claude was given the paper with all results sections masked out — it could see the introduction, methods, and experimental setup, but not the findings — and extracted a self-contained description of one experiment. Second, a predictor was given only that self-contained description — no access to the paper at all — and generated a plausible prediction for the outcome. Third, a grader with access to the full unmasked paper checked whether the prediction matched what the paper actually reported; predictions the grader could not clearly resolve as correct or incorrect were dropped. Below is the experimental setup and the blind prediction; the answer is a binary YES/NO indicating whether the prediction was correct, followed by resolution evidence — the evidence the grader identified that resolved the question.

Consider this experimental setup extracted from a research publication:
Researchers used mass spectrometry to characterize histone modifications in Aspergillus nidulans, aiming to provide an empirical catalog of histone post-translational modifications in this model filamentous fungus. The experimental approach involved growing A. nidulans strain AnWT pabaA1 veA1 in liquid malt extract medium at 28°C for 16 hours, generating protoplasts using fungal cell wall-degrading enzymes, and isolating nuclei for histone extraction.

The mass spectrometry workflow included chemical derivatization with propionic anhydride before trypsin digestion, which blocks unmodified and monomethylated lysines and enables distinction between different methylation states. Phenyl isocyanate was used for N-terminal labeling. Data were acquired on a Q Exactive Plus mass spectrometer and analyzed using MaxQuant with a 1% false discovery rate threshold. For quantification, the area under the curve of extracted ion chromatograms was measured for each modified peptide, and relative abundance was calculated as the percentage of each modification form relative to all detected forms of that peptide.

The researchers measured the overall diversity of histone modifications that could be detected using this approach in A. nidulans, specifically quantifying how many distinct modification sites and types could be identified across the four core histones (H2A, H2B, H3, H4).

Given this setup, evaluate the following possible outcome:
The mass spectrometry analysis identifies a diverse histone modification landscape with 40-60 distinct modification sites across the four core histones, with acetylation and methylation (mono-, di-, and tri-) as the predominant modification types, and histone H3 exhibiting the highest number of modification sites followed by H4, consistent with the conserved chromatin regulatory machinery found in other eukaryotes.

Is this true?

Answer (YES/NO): NO